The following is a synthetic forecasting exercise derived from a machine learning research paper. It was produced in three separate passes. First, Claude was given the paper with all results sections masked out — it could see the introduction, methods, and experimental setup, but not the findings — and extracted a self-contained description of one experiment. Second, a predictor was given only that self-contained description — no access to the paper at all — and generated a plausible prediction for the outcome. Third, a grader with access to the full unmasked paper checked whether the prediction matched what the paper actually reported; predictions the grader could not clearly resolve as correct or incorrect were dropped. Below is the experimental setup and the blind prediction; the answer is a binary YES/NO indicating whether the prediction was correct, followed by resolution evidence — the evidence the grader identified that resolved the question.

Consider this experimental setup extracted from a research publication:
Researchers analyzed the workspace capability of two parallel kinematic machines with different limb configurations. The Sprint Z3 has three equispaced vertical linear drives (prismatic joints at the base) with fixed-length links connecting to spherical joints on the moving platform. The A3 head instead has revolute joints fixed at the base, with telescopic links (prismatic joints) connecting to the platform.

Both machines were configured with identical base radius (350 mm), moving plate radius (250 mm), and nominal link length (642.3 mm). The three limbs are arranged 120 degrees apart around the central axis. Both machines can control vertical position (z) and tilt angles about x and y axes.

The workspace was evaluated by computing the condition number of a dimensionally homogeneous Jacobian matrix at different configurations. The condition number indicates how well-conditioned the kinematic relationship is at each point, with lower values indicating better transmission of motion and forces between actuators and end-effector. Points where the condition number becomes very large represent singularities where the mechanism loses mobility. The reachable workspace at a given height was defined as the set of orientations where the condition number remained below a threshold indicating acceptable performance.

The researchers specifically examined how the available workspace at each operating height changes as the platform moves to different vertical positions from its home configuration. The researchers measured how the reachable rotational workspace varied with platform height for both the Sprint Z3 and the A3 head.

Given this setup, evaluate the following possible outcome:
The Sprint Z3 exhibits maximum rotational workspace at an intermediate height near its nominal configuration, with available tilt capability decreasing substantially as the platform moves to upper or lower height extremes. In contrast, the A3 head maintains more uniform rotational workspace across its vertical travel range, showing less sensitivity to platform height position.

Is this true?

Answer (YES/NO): NO